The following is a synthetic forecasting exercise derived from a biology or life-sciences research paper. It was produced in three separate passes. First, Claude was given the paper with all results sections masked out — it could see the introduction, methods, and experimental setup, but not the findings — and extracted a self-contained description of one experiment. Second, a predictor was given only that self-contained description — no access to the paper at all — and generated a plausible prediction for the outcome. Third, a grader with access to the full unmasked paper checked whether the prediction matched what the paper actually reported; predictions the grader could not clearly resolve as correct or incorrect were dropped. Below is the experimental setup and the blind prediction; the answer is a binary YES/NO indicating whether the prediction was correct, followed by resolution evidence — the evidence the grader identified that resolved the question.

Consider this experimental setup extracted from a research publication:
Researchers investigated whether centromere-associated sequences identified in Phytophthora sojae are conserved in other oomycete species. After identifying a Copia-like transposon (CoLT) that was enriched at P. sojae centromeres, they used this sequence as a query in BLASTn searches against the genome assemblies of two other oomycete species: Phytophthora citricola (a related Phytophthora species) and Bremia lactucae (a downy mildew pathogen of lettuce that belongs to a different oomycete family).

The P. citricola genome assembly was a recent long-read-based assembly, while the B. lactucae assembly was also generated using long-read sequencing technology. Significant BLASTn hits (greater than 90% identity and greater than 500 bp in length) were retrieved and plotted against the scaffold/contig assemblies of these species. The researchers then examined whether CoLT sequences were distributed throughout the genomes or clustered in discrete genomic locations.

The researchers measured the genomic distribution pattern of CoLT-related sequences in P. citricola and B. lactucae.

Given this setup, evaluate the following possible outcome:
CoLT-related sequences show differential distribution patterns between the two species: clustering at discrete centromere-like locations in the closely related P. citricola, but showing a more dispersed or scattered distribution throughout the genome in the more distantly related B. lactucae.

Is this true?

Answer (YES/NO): NO